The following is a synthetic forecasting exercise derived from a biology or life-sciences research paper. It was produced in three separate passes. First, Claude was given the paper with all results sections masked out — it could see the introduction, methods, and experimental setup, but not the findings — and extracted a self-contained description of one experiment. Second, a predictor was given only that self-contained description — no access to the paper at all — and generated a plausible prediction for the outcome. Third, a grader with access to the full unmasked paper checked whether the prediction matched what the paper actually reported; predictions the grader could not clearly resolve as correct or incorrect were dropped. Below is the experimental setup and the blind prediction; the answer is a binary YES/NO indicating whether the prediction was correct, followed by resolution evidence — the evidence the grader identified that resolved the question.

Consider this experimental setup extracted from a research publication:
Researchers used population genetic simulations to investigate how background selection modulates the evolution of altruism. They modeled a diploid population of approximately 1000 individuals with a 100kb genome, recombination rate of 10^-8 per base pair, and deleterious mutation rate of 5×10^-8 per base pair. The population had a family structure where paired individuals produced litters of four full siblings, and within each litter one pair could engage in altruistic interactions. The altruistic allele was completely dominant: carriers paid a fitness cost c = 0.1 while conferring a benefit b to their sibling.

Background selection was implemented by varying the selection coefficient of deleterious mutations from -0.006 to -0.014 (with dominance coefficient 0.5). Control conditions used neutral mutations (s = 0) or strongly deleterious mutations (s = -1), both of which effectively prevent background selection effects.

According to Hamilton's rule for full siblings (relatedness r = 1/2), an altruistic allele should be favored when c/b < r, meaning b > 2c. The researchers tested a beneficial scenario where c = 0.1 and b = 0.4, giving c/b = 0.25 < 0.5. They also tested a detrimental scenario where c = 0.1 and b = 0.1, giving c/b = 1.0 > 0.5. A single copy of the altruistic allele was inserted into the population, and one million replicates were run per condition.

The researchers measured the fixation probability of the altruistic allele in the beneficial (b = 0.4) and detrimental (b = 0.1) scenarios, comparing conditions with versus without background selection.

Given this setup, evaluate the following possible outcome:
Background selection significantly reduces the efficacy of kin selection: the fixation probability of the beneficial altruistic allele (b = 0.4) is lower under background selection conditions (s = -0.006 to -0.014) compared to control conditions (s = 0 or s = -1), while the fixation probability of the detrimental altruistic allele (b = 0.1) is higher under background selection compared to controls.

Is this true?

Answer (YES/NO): YES